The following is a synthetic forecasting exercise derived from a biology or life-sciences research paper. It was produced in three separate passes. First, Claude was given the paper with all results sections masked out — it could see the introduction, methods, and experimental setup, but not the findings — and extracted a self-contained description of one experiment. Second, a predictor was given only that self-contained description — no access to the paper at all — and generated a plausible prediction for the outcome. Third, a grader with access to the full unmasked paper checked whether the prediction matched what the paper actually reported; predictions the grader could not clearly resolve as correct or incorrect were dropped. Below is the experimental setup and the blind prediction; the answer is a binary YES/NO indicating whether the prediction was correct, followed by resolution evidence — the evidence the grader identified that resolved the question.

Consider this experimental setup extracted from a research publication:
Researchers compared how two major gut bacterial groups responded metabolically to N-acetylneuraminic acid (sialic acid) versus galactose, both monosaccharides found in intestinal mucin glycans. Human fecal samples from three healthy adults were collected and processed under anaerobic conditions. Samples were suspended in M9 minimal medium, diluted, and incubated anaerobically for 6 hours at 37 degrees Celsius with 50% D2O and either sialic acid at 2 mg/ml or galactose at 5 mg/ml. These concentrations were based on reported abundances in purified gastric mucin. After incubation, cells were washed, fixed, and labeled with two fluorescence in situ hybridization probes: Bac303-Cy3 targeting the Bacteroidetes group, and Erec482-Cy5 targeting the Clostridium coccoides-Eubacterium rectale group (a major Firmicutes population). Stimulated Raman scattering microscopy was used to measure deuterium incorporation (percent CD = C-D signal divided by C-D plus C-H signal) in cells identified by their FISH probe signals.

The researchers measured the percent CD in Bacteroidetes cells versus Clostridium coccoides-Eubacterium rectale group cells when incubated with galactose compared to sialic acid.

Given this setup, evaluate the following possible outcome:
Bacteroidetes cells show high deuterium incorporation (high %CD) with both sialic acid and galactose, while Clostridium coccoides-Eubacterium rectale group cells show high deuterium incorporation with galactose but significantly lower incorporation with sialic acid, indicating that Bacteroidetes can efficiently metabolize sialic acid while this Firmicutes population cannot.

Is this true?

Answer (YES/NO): NO